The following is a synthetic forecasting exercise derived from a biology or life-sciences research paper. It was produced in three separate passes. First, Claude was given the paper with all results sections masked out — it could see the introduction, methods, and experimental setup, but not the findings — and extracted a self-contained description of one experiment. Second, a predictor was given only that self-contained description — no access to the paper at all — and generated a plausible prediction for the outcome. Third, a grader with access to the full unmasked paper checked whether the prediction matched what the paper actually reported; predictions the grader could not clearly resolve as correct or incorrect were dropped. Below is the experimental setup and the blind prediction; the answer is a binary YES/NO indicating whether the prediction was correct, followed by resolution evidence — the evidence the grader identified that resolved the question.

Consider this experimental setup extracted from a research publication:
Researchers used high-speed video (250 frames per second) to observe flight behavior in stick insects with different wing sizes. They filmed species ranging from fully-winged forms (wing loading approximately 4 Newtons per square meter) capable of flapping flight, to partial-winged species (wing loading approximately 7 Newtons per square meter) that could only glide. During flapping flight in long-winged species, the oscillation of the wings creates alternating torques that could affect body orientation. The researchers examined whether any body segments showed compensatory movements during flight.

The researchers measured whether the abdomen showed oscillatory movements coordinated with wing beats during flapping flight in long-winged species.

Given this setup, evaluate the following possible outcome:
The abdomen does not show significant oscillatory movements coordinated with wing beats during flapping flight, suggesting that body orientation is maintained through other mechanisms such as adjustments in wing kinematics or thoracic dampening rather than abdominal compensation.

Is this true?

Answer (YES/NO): NO